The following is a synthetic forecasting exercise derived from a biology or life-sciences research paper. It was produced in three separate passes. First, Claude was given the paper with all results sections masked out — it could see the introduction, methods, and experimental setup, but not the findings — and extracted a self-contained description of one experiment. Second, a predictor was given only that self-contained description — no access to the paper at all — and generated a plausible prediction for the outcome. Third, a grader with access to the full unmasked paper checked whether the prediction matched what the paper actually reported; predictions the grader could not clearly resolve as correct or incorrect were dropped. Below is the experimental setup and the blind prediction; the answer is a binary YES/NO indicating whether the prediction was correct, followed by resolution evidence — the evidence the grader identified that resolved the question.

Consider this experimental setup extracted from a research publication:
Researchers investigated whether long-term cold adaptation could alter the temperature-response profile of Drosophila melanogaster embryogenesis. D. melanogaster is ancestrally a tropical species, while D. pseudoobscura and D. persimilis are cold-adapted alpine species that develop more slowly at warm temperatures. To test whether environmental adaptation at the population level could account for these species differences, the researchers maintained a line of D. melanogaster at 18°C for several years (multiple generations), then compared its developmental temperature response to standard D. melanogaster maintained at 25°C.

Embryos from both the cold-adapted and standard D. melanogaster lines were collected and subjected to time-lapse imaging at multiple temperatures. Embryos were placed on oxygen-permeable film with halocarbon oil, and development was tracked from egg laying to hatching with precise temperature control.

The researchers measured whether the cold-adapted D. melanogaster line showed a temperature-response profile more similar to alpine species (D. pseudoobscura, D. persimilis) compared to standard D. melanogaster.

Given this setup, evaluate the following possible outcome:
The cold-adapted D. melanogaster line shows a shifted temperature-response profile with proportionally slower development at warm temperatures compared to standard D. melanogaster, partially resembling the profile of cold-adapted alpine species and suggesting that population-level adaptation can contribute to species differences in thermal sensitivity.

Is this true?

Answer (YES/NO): NO